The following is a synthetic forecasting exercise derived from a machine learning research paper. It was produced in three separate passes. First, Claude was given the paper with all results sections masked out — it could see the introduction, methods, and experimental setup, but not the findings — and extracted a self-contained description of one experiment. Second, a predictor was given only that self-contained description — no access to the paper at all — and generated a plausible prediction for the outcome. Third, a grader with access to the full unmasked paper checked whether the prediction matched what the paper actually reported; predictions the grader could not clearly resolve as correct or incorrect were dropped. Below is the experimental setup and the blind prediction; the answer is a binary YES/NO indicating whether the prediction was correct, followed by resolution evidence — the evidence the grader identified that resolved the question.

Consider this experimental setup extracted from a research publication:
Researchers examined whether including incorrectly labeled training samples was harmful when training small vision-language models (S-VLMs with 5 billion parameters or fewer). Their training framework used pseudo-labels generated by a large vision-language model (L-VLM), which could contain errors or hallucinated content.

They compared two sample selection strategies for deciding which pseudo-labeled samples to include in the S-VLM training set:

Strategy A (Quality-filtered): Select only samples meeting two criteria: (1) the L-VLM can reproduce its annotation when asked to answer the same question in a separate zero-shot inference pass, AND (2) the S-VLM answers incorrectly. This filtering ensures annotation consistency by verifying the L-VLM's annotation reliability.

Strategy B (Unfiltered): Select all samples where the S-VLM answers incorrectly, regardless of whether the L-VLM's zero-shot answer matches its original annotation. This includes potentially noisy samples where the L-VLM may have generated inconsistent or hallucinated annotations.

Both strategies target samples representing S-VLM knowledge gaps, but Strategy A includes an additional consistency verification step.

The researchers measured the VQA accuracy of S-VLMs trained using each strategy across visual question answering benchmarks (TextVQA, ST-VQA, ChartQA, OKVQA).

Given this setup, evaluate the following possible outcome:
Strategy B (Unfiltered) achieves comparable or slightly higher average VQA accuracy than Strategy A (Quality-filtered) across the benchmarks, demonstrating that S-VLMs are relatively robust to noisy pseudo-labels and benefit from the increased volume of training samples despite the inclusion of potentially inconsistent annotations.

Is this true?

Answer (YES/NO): NO